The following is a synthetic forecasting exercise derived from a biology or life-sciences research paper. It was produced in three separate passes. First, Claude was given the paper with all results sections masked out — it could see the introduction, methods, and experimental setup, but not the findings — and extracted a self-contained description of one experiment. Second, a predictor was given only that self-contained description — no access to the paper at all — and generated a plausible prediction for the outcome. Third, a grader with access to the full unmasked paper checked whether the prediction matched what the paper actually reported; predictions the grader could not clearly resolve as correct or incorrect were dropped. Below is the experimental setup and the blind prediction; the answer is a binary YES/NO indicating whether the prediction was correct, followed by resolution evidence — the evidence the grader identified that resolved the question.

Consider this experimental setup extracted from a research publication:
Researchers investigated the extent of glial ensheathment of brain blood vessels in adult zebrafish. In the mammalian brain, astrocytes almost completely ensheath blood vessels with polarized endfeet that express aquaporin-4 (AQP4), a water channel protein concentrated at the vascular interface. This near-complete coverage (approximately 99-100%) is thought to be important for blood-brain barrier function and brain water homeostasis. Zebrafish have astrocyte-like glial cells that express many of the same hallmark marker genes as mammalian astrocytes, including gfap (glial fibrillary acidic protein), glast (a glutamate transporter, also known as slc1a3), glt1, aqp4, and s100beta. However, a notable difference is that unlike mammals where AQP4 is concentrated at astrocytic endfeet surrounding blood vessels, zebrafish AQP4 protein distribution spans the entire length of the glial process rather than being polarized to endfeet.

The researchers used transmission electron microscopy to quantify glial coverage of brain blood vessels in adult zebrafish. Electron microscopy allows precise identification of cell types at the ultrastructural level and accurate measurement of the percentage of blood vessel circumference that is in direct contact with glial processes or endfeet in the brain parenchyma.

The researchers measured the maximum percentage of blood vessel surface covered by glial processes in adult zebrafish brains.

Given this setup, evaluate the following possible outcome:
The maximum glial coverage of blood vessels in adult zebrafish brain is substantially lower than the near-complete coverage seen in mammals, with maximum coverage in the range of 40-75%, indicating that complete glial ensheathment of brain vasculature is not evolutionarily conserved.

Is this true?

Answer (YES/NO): YES